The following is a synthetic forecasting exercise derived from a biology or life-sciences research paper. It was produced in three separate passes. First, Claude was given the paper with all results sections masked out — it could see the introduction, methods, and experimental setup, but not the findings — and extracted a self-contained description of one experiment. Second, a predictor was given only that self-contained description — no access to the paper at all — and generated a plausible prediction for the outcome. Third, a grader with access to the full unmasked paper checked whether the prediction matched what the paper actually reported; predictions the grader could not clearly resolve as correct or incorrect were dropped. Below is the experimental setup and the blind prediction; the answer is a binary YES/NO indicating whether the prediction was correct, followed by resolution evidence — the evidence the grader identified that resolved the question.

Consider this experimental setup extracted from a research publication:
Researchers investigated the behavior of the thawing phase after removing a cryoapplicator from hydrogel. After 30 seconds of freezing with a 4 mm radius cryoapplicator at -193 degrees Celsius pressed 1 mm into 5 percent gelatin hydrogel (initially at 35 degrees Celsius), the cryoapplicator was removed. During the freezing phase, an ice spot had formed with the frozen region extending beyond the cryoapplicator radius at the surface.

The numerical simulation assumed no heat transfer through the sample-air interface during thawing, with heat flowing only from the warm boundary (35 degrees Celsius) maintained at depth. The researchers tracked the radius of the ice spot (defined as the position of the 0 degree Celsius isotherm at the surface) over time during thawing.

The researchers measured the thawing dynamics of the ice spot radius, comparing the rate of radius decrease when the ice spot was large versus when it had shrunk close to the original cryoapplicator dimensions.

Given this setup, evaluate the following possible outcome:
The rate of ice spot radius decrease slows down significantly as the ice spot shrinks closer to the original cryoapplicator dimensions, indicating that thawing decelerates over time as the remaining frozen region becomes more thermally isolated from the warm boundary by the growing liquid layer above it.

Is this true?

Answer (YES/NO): NO